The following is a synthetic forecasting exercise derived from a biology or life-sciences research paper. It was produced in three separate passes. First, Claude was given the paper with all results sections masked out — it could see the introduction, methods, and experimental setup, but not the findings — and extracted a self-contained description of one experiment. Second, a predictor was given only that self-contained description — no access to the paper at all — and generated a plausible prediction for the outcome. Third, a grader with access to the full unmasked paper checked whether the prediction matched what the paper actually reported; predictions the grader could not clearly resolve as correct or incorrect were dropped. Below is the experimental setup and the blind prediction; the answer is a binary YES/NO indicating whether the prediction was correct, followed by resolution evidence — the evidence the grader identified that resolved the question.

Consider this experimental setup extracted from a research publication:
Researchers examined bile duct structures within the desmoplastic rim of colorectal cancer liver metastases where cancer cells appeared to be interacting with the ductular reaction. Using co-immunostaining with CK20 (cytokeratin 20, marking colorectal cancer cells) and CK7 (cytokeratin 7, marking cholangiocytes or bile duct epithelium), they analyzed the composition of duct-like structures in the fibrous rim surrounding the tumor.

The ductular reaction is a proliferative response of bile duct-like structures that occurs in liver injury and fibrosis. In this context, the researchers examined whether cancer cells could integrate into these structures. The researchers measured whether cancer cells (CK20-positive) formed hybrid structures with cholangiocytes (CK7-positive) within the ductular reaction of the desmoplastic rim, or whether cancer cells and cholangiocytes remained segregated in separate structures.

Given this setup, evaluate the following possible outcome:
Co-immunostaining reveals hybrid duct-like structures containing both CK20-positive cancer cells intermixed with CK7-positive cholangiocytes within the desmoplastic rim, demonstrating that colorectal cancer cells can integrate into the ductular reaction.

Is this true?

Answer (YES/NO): YES